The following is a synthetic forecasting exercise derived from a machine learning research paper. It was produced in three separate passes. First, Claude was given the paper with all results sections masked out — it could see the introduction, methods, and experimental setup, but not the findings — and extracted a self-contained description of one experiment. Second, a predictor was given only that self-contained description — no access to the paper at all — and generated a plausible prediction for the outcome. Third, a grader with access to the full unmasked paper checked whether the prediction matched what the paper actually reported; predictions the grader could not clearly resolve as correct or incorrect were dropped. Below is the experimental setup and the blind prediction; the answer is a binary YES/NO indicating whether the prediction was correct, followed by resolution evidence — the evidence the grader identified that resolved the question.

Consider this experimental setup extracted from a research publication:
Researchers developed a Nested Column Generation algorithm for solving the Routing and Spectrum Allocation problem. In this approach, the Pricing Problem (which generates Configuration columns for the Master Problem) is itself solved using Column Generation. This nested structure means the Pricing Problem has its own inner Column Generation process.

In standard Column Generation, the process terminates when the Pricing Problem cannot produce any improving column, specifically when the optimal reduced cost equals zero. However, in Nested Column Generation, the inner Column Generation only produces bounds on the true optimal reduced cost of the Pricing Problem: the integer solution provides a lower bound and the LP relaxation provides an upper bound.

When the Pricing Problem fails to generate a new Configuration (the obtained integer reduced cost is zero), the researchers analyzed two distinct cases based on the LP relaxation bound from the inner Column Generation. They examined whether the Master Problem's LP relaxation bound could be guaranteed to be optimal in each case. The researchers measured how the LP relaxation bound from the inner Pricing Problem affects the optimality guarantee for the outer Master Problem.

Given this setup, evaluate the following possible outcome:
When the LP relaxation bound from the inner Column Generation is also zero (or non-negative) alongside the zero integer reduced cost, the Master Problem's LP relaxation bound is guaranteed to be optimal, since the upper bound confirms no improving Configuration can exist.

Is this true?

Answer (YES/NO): NO